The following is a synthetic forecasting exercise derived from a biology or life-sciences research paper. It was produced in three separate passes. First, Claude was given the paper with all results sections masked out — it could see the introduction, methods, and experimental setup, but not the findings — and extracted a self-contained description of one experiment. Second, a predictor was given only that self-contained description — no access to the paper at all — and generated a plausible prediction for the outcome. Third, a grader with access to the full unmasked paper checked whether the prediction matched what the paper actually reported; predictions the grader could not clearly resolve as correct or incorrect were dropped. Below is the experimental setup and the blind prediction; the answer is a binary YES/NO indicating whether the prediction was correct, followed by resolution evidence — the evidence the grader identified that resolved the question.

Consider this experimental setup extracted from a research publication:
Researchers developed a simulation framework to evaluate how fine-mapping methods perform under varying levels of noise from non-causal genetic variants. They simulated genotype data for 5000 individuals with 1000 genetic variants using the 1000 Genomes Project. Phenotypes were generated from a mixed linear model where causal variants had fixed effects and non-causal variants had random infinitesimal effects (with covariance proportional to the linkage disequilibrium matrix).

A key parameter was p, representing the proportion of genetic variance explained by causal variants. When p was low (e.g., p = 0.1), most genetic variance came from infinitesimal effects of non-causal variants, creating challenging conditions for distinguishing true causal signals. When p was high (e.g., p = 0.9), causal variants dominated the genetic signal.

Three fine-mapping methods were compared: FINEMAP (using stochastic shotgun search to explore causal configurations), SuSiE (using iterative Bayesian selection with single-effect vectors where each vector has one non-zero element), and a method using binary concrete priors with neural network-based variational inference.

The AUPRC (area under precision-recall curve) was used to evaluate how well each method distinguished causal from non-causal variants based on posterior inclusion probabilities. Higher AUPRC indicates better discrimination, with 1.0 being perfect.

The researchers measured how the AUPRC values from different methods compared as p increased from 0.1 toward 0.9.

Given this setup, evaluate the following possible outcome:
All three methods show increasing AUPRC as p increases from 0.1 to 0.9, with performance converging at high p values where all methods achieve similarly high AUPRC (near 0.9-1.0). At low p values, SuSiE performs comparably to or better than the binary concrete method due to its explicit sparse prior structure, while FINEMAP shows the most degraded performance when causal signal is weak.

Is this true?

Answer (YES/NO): NO